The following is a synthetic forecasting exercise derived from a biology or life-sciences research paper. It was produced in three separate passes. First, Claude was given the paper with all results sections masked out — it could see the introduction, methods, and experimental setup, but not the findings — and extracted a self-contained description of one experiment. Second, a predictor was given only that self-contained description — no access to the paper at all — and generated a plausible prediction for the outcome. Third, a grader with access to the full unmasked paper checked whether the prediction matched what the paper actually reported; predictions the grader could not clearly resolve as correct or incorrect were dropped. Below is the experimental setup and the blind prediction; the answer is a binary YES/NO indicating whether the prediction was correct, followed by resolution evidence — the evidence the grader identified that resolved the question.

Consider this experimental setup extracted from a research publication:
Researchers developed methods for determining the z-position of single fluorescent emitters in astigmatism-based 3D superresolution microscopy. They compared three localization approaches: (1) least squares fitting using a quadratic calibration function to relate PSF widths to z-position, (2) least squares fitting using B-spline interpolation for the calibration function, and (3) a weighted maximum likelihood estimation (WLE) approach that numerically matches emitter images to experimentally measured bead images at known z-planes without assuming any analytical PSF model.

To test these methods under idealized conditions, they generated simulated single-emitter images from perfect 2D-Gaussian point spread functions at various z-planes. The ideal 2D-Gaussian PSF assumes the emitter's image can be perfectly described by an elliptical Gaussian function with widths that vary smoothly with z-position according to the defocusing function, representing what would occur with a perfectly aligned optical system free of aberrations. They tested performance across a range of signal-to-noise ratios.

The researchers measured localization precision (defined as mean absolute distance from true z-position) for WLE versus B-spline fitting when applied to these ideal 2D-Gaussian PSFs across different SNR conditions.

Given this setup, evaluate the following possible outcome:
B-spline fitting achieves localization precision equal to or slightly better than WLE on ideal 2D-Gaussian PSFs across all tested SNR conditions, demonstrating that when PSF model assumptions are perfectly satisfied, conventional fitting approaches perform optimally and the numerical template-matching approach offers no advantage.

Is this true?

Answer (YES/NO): YES